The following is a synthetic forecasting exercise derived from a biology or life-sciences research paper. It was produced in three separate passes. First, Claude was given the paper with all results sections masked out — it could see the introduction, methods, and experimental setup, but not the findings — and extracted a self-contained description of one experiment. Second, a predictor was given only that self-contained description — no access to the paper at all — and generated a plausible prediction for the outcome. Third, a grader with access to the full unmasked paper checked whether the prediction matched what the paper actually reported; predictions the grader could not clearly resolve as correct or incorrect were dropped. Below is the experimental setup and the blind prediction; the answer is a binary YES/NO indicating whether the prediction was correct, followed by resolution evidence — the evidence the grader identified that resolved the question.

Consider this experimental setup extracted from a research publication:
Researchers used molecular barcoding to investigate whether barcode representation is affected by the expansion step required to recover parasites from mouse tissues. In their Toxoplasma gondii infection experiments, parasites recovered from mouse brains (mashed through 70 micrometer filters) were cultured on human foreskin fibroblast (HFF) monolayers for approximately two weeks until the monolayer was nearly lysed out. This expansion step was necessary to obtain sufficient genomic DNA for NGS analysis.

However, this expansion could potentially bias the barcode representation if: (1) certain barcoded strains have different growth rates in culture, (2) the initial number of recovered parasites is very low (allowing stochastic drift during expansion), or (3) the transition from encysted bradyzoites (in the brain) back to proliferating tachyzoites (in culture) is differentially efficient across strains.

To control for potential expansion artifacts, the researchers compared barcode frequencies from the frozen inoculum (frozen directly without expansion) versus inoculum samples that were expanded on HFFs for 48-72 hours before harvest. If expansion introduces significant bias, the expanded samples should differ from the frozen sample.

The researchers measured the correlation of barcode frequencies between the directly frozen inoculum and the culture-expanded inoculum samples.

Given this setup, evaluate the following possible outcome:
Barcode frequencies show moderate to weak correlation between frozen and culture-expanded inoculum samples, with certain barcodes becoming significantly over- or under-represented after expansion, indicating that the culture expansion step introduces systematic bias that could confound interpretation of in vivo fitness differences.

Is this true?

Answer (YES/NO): NO